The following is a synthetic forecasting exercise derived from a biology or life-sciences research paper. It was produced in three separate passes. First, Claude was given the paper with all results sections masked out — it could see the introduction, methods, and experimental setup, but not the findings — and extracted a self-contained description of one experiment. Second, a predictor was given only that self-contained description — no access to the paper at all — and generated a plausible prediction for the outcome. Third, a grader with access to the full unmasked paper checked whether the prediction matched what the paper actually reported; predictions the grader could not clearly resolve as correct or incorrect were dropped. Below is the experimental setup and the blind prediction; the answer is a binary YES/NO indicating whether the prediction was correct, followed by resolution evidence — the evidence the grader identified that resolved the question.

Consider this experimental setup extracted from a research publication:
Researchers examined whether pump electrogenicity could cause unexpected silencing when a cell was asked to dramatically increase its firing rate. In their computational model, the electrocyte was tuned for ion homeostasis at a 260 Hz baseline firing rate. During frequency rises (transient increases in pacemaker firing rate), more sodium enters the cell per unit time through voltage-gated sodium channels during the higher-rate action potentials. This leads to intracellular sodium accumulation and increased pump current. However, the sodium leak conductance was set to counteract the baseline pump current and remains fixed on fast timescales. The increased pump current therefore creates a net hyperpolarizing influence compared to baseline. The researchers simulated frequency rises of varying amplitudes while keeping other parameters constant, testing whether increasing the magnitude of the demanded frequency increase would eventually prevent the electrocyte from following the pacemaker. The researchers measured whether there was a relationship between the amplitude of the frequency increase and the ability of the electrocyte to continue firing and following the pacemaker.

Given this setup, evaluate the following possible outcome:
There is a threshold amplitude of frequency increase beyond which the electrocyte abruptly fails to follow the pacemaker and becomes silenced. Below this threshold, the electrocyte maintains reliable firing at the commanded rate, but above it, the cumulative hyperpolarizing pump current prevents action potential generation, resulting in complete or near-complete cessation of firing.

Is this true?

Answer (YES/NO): NO